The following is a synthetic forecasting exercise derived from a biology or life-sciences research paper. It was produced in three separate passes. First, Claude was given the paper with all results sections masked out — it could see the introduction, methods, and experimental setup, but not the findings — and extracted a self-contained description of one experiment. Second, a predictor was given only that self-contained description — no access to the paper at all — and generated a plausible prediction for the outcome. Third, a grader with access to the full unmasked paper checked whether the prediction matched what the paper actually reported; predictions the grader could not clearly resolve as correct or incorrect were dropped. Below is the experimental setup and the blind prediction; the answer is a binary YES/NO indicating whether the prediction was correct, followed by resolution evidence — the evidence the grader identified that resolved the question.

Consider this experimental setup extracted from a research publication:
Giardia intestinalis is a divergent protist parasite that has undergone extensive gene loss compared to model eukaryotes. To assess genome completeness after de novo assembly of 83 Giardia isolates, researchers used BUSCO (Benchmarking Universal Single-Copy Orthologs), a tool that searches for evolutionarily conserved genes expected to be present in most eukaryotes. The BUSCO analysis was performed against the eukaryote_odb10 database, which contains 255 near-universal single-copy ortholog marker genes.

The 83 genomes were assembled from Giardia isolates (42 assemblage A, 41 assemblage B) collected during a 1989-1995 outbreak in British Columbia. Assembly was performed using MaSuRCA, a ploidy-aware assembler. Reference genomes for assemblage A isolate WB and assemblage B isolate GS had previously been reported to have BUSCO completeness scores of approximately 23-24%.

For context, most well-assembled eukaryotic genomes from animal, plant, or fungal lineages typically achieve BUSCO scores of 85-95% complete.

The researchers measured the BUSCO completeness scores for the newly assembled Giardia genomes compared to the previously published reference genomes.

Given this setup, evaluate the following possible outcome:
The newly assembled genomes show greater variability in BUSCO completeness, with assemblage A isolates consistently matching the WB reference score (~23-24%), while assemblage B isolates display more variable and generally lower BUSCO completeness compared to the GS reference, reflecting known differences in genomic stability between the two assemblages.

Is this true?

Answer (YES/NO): NO